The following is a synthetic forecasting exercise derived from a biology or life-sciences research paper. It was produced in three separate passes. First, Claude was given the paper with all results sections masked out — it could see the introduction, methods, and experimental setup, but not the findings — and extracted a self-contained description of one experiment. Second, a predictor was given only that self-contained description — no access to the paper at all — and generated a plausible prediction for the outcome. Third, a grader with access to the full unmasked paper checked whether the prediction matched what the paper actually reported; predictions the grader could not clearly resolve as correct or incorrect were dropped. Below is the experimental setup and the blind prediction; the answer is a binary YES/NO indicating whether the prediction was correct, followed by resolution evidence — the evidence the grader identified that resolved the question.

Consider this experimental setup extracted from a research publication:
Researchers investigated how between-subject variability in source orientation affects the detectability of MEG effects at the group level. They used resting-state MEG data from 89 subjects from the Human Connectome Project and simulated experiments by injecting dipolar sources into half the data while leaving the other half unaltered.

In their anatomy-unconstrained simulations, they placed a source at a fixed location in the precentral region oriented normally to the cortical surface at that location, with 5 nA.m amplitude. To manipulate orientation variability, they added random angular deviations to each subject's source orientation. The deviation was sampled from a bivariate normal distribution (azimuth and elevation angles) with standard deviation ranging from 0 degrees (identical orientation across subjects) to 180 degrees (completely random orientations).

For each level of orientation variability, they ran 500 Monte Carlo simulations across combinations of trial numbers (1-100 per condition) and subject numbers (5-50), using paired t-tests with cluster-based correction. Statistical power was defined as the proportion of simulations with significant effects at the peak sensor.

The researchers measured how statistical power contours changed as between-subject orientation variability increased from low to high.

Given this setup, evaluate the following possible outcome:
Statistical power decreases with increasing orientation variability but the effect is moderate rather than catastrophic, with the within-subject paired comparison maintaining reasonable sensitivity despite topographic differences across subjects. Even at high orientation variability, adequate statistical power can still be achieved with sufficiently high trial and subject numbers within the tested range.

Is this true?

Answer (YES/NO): NO